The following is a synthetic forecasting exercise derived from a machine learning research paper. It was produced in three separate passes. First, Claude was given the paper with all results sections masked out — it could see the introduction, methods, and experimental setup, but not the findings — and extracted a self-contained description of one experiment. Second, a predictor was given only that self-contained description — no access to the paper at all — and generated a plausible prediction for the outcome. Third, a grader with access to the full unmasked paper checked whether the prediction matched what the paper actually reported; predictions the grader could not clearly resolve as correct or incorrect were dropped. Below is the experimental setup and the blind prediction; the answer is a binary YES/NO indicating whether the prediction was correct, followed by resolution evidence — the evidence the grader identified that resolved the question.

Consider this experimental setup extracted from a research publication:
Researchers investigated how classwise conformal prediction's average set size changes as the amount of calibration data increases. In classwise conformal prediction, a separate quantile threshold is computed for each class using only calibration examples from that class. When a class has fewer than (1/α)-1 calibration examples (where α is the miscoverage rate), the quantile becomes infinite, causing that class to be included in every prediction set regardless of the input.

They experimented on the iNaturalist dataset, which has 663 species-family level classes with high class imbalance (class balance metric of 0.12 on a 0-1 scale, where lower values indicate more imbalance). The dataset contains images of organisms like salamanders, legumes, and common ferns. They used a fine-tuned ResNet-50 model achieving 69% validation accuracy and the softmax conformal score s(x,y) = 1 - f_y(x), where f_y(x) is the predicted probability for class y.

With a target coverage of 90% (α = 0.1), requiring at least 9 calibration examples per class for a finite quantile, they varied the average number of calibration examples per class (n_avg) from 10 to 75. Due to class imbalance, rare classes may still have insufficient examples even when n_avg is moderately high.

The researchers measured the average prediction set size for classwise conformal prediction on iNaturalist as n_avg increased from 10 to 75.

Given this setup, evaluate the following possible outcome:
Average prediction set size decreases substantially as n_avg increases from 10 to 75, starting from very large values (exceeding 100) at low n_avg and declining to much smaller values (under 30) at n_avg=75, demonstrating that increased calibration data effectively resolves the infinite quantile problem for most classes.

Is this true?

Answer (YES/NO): NO